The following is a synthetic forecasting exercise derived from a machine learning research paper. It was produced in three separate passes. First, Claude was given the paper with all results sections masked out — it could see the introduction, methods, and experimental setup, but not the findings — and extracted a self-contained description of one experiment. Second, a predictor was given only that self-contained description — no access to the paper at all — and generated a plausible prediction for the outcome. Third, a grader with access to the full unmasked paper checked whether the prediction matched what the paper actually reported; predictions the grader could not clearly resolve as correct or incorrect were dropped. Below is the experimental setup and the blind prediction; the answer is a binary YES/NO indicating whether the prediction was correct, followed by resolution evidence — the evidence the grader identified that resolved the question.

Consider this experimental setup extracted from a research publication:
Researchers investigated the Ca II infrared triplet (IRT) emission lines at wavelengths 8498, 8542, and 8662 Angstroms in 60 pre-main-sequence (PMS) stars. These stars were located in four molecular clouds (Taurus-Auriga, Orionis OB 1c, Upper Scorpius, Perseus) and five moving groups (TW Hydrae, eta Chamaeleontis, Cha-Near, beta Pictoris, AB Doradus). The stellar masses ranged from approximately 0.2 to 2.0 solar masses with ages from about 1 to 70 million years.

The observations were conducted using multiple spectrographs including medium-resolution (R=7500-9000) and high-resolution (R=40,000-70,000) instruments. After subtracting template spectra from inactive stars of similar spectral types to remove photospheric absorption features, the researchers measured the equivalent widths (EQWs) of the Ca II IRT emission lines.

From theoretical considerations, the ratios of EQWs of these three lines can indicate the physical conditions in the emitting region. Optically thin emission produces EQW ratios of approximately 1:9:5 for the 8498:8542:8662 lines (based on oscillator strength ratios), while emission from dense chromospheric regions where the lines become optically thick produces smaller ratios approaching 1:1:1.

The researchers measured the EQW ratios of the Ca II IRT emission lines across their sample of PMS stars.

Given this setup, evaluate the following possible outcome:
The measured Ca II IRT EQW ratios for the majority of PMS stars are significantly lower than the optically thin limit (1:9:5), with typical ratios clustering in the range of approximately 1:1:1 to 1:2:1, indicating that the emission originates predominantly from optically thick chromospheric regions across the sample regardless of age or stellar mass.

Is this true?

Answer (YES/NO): YES